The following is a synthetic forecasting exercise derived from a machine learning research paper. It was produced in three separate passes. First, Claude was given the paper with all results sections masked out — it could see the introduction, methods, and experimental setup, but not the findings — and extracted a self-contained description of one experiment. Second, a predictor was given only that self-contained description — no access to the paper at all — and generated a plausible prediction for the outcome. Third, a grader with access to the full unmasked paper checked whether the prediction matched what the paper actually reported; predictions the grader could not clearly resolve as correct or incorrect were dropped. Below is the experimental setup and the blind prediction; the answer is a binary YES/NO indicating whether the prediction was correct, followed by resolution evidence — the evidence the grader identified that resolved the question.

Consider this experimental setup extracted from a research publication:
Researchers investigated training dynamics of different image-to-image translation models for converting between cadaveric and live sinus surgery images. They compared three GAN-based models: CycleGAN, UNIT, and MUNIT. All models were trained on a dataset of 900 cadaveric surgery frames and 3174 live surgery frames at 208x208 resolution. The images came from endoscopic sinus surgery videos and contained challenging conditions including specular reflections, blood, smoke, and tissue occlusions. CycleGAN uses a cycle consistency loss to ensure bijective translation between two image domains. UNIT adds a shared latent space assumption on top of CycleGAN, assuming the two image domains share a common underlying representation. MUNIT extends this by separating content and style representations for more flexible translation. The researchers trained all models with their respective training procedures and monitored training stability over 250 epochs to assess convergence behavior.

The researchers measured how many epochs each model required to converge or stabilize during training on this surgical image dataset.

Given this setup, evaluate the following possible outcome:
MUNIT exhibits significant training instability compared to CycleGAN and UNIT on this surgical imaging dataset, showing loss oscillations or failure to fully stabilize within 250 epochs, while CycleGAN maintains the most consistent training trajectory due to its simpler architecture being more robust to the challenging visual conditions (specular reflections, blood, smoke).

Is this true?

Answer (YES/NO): NO